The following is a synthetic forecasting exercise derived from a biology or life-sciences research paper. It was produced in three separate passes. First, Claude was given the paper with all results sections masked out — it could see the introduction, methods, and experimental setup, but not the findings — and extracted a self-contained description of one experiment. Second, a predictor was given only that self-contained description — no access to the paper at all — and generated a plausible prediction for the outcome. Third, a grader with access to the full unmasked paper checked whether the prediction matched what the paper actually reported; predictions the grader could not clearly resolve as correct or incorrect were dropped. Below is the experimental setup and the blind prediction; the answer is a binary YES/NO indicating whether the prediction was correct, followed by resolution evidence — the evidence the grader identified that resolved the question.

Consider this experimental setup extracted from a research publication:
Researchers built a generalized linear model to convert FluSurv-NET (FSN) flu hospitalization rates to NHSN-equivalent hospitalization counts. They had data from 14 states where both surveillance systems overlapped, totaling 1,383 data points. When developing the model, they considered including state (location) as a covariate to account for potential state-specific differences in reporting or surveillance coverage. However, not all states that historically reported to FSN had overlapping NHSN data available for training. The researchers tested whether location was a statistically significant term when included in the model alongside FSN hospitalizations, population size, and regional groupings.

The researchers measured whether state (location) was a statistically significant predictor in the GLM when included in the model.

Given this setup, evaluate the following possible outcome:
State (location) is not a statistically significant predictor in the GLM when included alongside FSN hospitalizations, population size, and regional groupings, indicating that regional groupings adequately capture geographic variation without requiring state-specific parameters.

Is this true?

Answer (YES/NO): NO